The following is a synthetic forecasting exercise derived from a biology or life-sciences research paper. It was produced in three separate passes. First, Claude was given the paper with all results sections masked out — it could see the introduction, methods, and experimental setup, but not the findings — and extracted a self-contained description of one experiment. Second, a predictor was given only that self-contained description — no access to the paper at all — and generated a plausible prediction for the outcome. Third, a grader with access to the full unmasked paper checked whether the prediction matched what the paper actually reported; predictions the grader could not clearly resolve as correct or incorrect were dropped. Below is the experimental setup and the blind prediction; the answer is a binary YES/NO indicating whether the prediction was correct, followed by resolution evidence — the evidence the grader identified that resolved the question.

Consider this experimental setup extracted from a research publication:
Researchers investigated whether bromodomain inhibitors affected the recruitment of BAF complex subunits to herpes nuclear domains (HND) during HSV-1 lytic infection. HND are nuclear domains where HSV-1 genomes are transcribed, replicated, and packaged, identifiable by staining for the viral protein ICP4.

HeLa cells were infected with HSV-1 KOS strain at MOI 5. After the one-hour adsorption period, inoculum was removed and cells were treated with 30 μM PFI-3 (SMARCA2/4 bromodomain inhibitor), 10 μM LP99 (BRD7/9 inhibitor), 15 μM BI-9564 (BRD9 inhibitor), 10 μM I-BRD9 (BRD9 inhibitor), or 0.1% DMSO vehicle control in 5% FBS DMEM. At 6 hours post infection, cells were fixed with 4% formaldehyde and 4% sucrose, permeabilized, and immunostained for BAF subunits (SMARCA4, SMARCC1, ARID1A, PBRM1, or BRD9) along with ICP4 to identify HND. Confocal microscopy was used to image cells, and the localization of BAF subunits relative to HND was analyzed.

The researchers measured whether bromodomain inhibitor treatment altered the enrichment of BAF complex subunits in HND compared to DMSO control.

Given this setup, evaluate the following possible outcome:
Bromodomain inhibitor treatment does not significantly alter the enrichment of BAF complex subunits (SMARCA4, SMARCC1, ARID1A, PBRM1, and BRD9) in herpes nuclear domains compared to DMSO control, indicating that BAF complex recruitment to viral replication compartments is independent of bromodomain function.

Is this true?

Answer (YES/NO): NO